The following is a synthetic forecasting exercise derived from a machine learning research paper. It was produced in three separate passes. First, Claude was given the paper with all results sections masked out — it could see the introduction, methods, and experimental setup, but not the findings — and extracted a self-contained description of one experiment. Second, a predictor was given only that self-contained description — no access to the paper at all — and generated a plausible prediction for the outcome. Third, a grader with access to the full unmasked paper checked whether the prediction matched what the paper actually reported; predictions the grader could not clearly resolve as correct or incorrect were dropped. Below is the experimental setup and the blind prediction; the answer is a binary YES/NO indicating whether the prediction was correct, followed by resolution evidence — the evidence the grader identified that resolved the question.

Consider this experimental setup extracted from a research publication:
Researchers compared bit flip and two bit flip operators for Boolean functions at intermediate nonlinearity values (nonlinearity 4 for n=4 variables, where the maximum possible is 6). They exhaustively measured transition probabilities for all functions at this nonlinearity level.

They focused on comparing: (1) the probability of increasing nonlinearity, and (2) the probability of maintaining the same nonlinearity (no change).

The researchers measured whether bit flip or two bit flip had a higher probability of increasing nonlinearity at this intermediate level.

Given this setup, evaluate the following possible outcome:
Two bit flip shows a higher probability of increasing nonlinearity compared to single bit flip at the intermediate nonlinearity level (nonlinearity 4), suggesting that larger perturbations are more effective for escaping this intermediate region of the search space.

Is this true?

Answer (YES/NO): NO